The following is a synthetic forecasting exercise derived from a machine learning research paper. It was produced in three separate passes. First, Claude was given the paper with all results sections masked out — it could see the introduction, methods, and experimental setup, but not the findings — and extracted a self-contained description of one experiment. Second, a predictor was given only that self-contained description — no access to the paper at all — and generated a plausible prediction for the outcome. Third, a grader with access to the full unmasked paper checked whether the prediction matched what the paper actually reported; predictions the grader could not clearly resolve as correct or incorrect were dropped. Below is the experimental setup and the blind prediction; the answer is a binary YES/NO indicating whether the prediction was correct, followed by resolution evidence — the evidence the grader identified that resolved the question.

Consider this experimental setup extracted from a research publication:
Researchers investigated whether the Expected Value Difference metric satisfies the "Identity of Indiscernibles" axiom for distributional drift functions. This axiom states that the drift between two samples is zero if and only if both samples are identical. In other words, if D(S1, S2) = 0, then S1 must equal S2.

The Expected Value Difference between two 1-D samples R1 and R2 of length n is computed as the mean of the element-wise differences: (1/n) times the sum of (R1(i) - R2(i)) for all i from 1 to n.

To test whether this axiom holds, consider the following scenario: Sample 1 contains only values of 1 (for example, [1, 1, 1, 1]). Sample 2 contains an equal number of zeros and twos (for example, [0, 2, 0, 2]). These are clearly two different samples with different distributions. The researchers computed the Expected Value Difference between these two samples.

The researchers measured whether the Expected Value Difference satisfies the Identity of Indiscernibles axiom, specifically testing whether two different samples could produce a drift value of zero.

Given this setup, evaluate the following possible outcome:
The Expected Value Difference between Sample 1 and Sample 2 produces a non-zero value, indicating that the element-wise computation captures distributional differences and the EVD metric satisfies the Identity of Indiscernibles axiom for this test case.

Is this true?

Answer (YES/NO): NO